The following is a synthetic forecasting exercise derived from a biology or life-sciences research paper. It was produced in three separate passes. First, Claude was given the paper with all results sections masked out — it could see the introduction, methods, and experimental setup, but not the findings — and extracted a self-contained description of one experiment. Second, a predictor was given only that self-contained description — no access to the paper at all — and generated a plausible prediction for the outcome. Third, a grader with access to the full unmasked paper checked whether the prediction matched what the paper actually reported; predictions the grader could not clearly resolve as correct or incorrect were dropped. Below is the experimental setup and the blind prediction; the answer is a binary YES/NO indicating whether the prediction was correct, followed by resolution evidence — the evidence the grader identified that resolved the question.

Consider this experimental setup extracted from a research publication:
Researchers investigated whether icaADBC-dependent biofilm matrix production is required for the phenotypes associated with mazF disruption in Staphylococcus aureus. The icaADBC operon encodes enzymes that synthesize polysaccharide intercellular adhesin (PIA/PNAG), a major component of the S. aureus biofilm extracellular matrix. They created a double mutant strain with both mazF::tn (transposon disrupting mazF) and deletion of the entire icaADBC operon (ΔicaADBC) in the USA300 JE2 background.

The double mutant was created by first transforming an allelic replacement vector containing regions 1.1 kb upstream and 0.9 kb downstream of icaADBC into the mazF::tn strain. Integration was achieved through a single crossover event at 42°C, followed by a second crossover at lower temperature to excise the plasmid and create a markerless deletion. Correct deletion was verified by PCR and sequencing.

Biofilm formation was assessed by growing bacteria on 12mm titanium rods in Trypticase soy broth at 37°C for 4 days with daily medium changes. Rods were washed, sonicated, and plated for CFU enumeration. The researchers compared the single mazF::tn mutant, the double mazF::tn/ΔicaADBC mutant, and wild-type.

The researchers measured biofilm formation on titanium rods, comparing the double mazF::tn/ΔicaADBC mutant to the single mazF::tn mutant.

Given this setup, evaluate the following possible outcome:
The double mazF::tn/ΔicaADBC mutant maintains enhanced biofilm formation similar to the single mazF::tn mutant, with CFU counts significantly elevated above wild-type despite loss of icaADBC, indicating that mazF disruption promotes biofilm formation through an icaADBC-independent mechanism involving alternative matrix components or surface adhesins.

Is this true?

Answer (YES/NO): NO